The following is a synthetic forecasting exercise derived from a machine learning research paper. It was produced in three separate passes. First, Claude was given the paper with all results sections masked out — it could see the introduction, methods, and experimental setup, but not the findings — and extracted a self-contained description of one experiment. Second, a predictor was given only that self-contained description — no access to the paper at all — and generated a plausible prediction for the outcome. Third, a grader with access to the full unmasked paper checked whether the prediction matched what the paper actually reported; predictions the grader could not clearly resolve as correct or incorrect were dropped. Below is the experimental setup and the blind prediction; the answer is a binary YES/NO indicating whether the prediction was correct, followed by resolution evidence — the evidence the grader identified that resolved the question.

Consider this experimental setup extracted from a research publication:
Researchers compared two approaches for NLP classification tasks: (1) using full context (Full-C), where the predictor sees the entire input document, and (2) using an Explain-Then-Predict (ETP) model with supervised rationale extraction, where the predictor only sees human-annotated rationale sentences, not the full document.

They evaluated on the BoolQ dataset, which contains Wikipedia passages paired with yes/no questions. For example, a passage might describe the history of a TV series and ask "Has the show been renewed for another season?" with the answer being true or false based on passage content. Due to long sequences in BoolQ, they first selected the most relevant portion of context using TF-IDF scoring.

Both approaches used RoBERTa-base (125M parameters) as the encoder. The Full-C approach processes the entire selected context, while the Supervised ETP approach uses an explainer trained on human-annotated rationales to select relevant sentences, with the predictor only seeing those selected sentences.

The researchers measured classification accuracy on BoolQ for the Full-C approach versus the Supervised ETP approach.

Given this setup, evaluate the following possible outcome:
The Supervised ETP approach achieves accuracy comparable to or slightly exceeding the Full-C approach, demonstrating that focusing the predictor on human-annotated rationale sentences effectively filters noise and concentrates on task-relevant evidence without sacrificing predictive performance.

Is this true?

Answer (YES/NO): NO